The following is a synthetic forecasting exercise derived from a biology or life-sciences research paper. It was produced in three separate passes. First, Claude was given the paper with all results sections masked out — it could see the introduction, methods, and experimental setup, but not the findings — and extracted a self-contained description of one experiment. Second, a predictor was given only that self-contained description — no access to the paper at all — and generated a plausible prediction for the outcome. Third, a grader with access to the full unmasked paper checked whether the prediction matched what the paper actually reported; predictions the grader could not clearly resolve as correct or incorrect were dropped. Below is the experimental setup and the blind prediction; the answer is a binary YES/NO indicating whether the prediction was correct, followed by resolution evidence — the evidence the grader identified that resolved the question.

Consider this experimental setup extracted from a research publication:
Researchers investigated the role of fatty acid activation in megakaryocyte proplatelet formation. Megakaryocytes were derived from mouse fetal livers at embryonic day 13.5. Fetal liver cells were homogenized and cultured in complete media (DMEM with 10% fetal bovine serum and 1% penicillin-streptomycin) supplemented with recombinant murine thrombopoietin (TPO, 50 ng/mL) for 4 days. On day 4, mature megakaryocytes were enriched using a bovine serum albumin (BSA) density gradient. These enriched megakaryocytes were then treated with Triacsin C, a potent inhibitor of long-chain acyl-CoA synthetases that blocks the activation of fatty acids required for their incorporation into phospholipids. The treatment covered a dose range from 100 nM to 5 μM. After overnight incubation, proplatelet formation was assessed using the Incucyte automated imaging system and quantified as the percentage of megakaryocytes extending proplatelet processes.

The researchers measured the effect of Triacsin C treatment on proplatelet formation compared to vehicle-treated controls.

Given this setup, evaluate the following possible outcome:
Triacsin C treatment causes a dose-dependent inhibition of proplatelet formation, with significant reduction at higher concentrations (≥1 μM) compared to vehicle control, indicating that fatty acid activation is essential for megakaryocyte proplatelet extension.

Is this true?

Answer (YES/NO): YES